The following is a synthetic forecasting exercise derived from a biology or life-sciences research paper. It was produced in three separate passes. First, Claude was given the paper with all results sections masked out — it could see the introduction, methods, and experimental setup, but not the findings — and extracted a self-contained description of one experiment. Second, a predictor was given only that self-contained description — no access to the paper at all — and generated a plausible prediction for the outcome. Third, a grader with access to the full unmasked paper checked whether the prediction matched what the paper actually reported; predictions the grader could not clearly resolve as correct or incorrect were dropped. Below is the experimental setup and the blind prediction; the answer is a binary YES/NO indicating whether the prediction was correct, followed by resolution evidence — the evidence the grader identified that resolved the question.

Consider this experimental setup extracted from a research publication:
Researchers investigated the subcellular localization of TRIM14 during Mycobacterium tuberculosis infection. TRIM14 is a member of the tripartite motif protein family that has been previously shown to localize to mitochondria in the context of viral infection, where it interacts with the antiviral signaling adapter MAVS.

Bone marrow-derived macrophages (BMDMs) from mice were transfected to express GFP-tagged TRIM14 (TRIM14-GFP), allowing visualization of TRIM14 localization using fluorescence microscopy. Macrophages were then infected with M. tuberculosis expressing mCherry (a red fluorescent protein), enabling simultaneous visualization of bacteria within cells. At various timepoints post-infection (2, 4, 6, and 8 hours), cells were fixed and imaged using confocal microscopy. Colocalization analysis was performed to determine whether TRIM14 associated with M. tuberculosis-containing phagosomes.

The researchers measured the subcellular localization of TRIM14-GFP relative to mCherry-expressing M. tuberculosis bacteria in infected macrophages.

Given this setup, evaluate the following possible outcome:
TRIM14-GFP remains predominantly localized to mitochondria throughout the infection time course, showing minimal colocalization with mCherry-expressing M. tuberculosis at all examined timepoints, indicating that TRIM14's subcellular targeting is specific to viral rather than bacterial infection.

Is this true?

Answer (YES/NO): NO